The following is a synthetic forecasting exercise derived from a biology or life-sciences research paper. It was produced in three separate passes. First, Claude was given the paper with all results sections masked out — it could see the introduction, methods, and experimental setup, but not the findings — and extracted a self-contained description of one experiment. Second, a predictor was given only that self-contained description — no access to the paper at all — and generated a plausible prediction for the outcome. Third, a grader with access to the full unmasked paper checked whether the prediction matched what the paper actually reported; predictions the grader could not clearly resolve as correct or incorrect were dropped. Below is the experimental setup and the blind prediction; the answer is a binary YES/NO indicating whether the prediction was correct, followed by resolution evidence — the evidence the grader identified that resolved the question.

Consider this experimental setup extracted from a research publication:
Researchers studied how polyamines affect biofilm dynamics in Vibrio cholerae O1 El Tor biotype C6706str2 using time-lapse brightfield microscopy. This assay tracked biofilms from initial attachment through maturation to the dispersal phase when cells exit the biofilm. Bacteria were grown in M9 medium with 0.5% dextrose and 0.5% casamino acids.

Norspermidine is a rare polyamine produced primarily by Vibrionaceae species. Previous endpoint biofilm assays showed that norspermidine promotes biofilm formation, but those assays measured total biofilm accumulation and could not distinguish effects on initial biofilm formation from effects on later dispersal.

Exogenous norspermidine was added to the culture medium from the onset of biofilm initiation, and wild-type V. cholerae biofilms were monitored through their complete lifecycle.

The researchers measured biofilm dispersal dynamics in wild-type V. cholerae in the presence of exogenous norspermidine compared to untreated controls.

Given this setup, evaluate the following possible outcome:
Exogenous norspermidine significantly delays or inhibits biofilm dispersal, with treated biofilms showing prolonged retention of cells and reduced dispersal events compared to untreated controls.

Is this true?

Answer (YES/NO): YES